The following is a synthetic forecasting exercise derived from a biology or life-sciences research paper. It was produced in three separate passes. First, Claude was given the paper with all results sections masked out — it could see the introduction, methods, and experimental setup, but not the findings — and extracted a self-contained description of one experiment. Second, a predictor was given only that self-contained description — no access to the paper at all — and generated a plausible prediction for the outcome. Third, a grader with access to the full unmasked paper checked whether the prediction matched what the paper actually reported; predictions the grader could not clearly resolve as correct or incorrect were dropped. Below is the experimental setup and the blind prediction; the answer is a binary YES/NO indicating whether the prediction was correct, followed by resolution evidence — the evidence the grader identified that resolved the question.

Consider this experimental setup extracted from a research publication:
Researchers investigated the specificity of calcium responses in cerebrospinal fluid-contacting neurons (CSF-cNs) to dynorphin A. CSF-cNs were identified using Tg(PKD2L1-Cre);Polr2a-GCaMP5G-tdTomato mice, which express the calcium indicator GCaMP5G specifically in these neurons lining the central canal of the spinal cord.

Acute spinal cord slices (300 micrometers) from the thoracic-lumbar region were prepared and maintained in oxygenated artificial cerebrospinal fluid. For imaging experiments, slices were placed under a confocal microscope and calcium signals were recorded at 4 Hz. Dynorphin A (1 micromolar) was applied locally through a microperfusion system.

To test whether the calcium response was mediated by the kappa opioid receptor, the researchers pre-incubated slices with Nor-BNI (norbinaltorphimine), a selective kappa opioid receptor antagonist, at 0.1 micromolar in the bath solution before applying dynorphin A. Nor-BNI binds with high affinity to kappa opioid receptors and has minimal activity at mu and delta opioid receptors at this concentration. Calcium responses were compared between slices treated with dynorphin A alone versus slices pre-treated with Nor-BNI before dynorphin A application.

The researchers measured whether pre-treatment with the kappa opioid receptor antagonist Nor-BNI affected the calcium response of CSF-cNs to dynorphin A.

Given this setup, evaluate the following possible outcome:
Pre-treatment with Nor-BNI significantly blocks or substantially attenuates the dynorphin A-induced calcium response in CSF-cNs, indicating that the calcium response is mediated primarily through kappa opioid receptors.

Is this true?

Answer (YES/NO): YES